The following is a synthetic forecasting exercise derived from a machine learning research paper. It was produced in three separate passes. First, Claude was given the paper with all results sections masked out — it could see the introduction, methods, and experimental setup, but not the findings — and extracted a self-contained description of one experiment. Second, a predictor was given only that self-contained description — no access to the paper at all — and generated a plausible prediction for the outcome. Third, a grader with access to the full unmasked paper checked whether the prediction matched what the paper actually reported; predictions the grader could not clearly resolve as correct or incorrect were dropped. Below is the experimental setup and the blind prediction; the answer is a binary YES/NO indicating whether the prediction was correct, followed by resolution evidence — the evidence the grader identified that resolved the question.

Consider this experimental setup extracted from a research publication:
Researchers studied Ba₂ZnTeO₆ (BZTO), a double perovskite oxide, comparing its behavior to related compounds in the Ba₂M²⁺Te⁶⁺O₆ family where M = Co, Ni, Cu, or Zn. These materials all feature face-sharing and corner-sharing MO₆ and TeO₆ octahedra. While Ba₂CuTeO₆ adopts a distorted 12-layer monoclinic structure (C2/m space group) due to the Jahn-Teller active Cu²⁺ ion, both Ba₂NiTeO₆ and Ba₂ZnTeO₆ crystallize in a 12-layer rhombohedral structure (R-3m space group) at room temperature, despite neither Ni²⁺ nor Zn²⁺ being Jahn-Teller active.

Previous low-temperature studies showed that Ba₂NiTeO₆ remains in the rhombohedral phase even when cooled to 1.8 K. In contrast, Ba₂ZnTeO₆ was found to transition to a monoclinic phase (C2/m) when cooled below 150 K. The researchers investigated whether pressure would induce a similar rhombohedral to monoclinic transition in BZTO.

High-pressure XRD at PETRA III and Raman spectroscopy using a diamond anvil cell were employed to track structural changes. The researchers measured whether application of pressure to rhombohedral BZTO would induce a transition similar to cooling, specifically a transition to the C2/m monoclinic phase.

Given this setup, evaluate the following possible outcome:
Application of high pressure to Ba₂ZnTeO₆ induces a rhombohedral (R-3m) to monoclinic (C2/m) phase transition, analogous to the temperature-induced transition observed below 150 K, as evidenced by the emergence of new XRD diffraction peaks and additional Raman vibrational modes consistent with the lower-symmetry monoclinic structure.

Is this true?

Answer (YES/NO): YES